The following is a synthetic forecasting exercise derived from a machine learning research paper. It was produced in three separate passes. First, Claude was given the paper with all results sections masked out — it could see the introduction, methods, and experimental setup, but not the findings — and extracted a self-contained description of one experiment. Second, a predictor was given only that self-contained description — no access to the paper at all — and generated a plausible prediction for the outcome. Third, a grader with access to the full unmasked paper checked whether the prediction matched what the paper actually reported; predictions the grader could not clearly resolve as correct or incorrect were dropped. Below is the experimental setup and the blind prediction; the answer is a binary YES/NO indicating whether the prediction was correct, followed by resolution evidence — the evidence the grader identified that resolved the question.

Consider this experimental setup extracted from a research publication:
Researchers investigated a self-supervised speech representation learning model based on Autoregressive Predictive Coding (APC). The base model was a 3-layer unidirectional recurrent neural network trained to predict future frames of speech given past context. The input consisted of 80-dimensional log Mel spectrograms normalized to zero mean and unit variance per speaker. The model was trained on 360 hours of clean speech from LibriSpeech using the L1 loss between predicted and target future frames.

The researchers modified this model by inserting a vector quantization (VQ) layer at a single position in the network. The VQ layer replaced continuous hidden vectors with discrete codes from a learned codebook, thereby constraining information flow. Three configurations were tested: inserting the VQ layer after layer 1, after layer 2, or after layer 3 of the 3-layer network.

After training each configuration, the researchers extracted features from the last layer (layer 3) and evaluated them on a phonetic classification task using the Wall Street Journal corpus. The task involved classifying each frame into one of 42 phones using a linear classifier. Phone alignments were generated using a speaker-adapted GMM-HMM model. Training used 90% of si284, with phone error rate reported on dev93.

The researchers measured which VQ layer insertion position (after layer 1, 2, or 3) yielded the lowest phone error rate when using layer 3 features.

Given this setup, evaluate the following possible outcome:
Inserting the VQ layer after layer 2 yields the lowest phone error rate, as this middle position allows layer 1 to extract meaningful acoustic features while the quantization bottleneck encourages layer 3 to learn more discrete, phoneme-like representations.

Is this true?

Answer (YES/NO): NO